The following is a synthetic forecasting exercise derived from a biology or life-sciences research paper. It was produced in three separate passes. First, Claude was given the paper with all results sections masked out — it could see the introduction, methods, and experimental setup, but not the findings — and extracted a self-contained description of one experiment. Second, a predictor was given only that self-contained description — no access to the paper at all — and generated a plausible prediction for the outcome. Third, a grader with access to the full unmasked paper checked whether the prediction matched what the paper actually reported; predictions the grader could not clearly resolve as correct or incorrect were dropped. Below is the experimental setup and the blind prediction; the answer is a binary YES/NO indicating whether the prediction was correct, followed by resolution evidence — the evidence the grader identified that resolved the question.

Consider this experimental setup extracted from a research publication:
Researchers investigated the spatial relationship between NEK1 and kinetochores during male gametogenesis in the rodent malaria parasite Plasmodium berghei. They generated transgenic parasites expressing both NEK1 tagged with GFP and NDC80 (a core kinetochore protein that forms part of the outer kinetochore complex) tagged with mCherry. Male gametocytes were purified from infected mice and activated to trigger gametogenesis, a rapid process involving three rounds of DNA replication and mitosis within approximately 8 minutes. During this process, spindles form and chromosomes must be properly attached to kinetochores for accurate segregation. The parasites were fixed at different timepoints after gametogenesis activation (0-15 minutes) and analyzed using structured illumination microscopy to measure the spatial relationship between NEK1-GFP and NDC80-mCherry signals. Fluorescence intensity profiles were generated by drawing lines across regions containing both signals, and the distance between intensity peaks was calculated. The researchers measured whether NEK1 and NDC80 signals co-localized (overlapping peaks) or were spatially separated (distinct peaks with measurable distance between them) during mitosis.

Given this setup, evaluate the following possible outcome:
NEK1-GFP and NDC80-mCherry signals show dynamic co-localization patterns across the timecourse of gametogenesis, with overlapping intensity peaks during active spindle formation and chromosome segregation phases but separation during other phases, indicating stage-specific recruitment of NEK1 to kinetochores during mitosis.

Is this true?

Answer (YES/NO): NO